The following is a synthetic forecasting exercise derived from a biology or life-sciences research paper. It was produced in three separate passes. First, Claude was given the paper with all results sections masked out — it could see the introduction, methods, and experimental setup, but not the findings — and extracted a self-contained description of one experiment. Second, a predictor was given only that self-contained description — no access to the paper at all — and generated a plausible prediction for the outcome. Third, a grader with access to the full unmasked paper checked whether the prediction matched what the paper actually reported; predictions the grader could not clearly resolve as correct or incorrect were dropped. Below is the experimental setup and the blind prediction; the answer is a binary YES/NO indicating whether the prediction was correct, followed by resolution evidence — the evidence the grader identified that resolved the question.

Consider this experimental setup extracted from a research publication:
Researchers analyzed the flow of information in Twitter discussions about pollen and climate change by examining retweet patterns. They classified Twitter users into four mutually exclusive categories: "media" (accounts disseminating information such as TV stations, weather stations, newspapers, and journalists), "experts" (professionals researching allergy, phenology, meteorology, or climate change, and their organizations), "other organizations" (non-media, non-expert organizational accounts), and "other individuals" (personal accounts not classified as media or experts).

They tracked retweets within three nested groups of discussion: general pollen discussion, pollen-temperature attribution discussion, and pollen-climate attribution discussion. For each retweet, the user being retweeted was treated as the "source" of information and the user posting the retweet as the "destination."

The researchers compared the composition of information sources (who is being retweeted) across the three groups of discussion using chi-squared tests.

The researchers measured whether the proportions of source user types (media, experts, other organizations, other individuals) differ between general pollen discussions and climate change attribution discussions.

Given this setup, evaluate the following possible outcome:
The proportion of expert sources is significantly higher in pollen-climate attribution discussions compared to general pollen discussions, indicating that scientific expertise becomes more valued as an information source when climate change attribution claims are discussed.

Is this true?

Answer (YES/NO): YES